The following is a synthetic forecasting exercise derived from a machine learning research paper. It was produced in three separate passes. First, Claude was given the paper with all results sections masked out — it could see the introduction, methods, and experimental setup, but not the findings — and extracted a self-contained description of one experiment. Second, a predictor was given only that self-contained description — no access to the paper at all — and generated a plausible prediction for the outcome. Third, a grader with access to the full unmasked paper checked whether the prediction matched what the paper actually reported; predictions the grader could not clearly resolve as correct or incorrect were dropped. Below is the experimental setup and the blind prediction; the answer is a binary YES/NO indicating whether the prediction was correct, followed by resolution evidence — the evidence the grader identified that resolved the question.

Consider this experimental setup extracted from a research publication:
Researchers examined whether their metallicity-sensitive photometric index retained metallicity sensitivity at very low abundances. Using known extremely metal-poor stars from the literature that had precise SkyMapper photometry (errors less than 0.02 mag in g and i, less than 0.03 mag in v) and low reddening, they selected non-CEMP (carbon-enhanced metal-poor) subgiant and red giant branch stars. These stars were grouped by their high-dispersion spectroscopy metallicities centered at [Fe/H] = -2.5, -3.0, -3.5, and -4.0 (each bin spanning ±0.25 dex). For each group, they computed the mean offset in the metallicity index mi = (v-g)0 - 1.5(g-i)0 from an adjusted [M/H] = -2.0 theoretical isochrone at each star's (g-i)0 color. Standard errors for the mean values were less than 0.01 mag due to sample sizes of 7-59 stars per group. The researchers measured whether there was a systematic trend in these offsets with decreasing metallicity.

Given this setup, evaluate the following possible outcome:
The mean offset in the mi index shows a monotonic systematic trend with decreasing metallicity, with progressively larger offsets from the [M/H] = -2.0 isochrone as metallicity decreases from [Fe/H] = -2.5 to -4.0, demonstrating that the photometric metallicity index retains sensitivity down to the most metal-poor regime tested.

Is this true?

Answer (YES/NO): YES